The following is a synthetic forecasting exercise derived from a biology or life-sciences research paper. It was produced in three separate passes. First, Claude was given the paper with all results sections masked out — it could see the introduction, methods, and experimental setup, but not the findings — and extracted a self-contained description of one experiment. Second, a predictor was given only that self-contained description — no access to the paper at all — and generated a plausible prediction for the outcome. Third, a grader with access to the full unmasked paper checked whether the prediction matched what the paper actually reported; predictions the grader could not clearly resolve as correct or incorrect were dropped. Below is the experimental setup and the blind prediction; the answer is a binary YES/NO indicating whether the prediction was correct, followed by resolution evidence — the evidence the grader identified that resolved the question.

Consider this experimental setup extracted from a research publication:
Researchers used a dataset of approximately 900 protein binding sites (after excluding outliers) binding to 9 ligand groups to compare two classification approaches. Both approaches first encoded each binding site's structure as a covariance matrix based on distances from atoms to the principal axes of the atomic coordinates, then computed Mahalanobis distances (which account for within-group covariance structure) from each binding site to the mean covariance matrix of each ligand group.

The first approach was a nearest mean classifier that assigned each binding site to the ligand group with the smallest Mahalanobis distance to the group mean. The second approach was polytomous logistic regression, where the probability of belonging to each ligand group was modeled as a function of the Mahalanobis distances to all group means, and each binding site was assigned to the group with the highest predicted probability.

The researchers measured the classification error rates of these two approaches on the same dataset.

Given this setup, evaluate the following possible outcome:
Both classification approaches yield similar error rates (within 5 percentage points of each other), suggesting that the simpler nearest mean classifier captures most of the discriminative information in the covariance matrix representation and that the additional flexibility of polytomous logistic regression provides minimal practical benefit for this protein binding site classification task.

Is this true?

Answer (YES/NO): NO